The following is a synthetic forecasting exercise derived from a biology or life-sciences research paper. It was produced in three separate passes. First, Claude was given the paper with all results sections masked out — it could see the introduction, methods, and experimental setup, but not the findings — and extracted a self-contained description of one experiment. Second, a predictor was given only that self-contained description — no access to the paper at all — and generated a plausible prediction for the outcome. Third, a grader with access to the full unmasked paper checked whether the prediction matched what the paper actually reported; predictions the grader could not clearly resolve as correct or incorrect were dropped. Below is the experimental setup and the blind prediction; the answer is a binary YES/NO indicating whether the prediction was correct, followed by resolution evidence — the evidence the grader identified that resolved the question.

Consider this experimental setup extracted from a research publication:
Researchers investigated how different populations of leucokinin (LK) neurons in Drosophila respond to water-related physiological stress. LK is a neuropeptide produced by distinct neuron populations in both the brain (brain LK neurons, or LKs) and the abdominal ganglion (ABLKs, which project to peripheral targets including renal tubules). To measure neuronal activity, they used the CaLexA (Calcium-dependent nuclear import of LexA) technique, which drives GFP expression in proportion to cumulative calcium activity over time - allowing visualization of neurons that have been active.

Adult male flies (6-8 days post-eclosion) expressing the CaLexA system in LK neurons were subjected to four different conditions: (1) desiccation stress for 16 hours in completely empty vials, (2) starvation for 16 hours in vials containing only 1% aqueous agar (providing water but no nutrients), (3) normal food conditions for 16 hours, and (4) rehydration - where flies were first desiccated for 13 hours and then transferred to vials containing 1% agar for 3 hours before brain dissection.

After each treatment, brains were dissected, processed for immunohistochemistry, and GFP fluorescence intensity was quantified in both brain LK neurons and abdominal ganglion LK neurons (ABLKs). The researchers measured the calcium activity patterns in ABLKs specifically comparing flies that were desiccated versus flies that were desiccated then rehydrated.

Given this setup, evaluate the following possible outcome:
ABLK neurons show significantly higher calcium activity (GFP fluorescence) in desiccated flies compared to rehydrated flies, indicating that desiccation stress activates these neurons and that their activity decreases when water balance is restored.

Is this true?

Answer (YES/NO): NO